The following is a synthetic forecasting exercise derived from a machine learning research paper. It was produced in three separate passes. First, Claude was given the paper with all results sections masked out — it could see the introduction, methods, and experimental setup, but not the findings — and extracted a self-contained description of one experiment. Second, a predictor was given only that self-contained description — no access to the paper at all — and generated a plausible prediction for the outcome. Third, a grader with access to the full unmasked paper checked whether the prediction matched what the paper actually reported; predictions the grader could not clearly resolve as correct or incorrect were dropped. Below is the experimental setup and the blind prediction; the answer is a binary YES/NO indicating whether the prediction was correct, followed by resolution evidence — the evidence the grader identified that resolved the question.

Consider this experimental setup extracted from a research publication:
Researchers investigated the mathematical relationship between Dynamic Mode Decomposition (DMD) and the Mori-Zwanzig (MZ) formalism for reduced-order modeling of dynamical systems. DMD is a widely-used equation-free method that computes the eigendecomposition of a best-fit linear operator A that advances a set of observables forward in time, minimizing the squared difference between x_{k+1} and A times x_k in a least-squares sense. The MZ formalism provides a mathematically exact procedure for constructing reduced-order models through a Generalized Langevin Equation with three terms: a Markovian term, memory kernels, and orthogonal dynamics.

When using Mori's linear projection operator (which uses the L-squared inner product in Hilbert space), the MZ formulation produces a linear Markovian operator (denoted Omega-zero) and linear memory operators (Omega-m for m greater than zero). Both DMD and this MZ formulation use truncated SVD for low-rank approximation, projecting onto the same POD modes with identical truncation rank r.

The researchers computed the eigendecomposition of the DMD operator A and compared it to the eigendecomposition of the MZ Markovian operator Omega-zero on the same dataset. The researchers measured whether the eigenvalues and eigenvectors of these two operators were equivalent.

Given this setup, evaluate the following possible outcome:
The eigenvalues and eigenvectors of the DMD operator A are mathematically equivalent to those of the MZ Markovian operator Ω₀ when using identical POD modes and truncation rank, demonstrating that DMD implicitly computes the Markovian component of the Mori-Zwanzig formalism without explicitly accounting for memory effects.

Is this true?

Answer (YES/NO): YES